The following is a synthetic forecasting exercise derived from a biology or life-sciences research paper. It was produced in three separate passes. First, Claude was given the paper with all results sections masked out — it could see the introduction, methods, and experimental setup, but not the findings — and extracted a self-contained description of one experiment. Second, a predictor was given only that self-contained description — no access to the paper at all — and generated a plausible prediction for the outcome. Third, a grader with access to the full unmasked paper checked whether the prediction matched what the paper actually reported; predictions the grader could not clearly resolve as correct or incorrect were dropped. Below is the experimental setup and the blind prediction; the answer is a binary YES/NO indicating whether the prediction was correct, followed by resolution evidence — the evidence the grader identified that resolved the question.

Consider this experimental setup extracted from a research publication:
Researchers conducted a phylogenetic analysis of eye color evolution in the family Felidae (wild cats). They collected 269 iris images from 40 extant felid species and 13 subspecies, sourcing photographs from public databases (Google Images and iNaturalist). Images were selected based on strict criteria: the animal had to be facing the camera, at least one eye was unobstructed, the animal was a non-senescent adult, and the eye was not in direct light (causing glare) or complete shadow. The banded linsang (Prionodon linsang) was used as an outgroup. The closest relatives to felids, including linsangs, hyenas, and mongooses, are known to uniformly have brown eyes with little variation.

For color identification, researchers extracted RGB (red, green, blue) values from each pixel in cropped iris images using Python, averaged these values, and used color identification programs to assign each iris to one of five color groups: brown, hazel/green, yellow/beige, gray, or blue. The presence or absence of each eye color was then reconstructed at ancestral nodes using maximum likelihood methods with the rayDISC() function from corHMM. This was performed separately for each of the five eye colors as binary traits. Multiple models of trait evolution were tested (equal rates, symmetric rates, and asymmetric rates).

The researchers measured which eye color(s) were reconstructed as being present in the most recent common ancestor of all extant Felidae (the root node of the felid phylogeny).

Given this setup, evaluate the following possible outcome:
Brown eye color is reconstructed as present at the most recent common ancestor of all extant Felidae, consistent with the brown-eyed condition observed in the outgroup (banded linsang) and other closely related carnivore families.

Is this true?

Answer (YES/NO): YES